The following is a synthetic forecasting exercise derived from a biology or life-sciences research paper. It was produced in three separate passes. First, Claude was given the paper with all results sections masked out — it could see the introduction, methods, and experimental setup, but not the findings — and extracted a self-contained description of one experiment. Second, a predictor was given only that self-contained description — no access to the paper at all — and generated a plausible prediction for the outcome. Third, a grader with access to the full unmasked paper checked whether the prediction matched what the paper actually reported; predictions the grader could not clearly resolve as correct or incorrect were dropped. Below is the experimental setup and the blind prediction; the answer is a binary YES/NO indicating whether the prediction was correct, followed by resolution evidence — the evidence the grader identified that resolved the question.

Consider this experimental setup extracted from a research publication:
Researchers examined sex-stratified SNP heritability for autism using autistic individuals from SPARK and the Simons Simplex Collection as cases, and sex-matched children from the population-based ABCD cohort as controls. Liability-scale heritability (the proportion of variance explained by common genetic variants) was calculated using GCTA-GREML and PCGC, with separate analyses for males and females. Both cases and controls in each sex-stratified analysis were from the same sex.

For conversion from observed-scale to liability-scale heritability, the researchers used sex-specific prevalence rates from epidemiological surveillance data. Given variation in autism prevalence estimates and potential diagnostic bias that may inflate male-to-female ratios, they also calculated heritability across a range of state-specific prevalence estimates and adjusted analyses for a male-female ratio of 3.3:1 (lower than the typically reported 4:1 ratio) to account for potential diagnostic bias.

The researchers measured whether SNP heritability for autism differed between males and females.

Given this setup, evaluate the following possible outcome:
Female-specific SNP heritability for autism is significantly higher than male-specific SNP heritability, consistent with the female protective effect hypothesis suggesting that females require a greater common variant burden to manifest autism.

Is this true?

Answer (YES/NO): NO